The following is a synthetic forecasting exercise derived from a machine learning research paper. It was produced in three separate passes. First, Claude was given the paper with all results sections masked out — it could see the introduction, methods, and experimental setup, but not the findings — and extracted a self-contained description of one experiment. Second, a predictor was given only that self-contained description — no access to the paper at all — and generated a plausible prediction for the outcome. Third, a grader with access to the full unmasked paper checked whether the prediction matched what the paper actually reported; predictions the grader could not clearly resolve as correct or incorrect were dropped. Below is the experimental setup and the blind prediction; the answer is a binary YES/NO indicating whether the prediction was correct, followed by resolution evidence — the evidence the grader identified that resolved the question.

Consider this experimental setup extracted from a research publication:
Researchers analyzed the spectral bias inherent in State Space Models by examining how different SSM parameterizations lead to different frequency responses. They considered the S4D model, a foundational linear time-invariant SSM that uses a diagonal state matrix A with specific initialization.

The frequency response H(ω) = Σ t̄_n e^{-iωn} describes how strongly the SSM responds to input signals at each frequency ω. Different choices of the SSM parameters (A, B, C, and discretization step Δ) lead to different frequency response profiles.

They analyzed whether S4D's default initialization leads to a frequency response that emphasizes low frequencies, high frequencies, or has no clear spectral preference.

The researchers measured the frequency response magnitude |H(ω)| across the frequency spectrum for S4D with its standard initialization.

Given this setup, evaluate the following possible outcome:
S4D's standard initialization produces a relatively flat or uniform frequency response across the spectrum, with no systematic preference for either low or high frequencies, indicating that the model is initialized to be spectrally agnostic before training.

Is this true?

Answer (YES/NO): NO